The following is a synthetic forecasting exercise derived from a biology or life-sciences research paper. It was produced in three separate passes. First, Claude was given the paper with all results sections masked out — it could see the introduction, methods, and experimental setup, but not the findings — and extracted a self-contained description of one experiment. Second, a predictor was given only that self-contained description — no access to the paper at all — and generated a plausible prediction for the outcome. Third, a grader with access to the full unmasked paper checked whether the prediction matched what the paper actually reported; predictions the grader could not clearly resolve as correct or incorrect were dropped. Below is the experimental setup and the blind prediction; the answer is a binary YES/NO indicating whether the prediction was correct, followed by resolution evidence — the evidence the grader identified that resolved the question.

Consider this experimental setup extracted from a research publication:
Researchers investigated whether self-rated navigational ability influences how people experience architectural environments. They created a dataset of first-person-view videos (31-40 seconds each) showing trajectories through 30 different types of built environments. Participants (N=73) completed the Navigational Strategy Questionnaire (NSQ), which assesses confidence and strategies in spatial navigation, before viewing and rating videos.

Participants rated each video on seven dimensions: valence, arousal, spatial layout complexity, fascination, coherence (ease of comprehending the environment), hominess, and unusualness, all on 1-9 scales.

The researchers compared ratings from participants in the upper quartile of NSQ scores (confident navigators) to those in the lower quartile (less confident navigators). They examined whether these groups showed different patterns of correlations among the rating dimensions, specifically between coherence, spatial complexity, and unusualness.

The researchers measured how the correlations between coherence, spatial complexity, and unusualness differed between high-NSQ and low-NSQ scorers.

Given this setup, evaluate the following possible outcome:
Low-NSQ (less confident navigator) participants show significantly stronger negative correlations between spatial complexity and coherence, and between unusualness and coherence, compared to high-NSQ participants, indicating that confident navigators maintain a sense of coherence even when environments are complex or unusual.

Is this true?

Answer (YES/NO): NO